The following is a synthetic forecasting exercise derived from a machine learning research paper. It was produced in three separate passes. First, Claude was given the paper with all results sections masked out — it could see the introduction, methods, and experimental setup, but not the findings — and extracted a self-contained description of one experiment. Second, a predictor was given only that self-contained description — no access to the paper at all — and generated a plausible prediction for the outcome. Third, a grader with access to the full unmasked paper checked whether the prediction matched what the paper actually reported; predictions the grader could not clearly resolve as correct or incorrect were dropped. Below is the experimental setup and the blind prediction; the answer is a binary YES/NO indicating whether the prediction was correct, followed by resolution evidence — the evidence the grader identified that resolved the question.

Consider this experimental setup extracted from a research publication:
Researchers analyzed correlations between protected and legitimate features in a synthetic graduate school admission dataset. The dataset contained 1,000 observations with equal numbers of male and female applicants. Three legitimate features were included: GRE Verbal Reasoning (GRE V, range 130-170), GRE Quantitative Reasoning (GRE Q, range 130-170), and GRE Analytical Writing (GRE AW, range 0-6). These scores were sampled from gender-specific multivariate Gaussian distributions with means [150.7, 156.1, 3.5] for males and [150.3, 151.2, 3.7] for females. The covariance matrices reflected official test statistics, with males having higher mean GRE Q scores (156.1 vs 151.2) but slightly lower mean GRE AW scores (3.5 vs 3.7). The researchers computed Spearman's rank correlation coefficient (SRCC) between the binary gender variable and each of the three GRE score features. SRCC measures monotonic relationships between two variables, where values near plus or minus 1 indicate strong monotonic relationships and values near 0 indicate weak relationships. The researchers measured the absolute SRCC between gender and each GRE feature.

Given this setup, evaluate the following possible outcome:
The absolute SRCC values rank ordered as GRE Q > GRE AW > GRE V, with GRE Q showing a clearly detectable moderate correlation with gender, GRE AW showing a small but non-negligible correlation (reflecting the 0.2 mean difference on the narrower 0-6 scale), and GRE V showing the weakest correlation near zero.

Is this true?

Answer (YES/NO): YES